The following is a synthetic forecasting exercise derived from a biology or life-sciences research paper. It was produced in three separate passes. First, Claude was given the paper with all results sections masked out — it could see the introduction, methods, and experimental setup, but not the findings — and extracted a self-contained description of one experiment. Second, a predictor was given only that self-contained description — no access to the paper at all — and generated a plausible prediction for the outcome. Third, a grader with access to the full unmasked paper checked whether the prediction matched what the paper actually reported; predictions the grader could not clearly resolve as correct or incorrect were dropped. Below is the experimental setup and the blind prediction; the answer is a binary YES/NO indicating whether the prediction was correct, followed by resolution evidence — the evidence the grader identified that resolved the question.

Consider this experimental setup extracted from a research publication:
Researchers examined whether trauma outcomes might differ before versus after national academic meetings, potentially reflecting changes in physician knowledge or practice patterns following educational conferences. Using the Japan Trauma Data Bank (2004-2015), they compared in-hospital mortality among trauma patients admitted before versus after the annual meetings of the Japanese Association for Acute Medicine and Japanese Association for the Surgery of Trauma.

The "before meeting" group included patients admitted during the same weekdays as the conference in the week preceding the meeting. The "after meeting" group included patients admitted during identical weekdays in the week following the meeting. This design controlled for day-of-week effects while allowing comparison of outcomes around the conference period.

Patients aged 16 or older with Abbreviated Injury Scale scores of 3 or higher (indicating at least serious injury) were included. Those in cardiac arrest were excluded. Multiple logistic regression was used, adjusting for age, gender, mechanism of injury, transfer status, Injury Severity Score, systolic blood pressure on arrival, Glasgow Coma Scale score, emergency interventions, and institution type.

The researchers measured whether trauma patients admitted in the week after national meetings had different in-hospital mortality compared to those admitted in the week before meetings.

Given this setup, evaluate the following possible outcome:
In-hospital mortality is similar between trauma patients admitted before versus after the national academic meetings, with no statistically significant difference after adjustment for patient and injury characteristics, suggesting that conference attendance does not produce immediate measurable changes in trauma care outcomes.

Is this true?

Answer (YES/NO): YES